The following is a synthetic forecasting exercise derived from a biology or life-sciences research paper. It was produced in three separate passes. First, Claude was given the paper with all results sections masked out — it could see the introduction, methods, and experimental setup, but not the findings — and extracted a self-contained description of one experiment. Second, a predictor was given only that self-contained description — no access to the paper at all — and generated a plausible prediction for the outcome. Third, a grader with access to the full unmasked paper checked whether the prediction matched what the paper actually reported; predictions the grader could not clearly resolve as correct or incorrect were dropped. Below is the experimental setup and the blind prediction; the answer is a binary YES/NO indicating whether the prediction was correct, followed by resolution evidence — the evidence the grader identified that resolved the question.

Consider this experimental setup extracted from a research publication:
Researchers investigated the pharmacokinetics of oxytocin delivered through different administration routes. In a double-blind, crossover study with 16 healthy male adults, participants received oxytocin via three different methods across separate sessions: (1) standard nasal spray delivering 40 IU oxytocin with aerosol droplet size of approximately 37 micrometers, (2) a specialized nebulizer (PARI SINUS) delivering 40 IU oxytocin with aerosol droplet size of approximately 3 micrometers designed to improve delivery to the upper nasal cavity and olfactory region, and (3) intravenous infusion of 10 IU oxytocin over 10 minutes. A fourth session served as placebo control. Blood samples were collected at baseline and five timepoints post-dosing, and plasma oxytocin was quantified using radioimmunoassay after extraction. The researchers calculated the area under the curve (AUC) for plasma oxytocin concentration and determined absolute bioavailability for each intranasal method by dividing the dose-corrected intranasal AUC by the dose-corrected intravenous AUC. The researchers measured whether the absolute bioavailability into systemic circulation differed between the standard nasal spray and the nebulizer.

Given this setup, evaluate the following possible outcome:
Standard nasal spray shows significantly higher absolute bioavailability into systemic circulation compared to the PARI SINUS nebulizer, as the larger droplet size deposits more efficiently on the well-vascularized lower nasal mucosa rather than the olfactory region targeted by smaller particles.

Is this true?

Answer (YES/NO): NO